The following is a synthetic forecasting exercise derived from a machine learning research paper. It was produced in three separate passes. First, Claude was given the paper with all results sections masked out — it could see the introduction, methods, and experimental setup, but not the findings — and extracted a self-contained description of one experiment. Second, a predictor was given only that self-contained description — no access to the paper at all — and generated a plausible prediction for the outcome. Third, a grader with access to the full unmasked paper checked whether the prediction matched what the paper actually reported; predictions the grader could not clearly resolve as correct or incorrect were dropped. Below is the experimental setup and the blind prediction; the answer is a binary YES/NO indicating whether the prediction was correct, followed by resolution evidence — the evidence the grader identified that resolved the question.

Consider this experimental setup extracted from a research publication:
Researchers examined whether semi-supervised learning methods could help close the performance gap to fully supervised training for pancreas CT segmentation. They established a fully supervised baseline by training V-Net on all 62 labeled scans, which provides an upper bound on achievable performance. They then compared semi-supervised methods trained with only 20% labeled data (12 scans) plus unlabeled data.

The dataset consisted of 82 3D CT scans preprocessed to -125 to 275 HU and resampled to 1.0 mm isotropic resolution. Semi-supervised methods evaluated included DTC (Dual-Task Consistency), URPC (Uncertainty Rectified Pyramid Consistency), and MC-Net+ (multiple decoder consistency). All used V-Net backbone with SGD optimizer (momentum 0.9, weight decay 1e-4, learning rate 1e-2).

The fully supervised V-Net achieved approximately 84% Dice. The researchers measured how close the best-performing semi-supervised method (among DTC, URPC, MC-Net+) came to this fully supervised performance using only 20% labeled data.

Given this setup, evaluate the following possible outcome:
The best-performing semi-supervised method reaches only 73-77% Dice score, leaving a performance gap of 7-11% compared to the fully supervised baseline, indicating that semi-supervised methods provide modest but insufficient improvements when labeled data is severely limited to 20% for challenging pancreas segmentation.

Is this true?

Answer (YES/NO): NO